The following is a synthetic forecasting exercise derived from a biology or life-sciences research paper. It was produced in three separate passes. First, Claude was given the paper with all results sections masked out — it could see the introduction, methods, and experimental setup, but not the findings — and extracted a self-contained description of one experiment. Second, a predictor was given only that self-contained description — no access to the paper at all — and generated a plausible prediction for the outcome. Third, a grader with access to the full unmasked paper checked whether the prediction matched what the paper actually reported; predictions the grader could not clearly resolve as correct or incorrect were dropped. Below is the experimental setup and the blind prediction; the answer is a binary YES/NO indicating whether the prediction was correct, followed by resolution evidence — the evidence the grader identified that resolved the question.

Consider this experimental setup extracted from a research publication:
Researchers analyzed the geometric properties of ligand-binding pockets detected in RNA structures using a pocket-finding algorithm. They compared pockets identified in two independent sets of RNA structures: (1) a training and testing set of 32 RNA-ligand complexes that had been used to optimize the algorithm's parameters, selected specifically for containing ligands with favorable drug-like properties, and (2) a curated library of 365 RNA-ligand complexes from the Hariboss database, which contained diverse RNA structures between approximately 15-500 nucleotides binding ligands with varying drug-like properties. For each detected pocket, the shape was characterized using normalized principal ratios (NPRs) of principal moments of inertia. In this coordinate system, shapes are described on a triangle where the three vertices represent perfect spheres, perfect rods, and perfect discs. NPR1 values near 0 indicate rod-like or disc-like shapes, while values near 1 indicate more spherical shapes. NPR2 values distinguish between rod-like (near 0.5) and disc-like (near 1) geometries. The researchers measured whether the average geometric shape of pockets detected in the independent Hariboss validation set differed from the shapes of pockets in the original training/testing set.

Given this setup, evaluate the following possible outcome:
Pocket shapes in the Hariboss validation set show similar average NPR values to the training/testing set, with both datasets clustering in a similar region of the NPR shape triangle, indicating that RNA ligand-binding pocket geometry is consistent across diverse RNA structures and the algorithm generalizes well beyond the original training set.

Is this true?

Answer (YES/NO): YES